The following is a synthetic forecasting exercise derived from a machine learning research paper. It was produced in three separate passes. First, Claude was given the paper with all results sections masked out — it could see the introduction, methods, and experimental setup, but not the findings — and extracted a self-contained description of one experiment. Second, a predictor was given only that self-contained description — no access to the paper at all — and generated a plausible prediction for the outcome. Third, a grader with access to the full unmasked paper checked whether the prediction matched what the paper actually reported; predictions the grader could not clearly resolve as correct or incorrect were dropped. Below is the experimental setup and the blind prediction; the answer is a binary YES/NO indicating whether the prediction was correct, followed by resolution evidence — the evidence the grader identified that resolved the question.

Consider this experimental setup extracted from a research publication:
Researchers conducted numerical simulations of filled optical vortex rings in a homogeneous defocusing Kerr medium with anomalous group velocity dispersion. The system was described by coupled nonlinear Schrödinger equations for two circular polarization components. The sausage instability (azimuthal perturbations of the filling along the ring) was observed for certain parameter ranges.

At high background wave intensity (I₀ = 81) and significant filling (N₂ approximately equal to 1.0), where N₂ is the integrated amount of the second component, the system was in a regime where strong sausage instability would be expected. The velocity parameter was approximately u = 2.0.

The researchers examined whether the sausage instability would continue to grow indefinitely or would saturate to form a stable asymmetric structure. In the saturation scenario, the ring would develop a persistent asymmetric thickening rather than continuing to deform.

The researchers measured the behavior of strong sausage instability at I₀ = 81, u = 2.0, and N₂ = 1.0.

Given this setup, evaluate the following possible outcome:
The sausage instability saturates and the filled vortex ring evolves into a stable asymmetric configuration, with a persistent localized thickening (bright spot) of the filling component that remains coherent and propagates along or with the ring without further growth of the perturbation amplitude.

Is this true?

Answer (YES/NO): YES